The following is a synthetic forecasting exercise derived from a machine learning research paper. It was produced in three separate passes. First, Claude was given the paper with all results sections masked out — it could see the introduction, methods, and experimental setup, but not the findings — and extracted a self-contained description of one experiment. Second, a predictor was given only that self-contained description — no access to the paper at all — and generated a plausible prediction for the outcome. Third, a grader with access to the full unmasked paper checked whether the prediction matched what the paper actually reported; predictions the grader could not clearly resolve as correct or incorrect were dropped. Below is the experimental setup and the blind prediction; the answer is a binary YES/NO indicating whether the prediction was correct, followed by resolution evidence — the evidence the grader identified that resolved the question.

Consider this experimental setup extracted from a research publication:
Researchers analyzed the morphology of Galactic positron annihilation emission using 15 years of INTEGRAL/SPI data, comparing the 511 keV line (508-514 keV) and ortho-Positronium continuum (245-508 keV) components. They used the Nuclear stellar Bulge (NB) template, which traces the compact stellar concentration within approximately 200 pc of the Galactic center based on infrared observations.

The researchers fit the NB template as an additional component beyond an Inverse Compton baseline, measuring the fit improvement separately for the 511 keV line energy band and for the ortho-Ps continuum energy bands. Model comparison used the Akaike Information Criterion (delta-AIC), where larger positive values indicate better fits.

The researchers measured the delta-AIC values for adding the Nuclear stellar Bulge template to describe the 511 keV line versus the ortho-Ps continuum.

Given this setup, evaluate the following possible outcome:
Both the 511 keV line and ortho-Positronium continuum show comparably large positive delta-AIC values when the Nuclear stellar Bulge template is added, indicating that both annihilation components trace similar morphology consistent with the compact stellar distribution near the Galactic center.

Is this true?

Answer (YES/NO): NO